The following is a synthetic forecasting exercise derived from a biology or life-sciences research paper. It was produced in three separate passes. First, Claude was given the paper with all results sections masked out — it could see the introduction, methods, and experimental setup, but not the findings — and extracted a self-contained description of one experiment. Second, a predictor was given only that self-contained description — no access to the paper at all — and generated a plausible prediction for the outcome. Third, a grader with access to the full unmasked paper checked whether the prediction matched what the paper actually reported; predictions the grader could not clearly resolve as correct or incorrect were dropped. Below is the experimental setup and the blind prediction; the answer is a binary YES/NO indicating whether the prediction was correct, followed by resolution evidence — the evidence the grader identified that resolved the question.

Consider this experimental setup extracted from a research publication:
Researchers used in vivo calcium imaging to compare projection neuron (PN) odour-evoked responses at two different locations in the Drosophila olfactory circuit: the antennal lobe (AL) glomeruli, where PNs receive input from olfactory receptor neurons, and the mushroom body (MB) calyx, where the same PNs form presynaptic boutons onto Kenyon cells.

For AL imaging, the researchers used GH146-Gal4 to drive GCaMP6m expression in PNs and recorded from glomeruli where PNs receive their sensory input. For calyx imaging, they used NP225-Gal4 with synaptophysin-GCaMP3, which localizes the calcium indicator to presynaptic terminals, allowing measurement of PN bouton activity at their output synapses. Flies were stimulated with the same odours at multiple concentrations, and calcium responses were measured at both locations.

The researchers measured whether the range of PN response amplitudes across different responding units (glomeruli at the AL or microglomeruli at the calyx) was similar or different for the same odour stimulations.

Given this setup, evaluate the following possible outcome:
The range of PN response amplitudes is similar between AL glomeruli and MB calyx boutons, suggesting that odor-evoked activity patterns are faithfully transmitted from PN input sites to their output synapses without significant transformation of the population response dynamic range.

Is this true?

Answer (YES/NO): YES